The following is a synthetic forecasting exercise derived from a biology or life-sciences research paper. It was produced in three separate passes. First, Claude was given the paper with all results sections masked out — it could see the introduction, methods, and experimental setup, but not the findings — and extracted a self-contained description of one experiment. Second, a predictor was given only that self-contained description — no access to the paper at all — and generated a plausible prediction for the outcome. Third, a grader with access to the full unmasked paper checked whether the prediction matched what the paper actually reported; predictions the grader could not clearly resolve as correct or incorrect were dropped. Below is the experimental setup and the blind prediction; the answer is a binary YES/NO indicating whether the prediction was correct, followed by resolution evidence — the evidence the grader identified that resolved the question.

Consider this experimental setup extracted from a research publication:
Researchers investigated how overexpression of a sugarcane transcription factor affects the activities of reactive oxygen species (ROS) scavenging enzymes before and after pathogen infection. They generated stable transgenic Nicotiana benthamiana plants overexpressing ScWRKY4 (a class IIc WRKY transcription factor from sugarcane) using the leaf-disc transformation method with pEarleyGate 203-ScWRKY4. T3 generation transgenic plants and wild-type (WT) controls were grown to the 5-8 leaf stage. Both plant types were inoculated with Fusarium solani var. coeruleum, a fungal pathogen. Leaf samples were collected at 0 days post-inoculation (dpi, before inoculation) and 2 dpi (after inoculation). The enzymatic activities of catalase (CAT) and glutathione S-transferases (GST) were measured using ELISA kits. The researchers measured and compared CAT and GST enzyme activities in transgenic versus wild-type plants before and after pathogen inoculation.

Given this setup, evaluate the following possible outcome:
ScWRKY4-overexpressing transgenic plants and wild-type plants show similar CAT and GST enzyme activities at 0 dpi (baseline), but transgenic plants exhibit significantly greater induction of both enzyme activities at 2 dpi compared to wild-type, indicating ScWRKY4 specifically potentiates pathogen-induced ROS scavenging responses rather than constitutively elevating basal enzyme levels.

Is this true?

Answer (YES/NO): NO